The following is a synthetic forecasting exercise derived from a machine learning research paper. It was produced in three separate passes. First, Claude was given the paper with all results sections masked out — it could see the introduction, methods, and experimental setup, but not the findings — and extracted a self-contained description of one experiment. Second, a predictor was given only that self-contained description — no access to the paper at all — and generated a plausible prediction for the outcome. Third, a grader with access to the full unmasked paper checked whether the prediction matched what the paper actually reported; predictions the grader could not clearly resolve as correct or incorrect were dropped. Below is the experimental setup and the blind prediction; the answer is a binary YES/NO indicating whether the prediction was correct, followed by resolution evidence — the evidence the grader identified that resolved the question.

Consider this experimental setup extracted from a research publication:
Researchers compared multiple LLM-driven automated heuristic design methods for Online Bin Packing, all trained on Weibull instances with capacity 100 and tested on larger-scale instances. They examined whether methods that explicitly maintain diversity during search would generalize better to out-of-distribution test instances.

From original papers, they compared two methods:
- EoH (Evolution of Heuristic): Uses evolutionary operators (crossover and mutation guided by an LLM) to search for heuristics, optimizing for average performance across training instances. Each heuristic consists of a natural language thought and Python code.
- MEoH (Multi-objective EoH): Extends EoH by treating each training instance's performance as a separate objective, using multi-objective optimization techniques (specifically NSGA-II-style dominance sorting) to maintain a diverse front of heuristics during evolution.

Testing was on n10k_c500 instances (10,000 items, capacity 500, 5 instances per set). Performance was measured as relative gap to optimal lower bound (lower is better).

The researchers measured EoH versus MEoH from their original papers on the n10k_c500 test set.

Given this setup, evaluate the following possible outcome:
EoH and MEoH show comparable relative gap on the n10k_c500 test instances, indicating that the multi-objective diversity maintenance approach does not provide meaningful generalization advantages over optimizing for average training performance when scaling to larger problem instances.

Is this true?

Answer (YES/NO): NO